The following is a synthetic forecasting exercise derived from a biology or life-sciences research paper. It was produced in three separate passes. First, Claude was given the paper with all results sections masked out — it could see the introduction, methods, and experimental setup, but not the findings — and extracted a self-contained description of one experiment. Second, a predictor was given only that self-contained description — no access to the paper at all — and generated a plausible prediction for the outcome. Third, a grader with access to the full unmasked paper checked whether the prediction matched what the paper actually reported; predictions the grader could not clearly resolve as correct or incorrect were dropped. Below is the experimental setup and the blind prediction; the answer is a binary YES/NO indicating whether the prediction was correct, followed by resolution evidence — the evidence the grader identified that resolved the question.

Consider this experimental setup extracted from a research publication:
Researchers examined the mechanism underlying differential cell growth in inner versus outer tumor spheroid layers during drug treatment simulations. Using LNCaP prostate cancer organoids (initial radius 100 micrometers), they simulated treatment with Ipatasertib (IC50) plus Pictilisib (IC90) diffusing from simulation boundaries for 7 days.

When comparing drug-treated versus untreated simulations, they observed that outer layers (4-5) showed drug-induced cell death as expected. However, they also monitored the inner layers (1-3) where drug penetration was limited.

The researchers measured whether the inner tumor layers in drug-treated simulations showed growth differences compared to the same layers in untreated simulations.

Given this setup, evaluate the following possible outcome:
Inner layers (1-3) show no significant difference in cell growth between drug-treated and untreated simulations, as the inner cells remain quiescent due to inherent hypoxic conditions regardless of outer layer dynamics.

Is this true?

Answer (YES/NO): NO